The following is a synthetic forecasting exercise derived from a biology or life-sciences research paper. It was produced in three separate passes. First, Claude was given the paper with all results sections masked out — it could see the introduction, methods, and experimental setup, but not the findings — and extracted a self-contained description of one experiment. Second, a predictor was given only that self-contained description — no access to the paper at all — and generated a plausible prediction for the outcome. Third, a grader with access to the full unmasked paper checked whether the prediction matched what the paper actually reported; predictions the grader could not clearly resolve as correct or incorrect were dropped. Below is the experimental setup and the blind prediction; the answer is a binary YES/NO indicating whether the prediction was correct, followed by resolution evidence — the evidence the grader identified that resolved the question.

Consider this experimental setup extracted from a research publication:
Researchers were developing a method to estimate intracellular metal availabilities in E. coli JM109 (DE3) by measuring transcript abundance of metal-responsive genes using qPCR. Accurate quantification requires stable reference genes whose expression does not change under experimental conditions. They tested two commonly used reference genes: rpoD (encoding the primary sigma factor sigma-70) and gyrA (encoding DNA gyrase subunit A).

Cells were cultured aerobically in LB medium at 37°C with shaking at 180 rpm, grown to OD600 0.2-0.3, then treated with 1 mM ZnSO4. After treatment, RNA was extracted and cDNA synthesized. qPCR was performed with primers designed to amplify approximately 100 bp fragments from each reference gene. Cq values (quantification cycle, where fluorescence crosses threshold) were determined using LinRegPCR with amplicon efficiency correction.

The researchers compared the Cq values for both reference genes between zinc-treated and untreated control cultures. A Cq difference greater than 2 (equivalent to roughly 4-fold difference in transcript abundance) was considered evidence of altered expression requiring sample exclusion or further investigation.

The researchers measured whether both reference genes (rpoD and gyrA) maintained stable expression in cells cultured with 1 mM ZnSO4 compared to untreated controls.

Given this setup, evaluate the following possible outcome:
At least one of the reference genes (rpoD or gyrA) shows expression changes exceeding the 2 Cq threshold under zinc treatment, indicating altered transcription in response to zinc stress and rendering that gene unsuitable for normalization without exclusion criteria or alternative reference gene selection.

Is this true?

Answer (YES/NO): YES